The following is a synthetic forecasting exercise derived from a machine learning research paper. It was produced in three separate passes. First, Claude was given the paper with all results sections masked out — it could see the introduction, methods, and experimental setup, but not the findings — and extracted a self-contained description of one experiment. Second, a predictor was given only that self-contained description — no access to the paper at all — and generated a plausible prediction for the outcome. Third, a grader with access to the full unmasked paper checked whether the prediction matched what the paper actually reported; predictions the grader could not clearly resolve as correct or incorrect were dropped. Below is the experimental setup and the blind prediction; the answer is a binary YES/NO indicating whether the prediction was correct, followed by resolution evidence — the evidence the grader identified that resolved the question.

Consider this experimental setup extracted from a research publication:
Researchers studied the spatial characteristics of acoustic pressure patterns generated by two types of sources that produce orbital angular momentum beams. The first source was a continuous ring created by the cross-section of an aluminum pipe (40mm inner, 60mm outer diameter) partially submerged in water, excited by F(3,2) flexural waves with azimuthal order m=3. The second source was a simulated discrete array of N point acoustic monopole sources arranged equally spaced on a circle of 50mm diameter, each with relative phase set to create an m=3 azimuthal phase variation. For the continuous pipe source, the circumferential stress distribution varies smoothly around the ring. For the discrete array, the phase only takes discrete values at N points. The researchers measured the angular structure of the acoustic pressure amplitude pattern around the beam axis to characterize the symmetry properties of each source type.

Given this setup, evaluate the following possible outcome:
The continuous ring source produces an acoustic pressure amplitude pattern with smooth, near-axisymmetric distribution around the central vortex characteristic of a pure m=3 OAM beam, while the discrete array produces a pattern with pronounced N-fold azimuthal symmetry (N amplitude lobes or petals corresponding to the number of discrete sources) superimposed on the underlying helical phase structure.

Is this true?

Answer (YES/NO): NO